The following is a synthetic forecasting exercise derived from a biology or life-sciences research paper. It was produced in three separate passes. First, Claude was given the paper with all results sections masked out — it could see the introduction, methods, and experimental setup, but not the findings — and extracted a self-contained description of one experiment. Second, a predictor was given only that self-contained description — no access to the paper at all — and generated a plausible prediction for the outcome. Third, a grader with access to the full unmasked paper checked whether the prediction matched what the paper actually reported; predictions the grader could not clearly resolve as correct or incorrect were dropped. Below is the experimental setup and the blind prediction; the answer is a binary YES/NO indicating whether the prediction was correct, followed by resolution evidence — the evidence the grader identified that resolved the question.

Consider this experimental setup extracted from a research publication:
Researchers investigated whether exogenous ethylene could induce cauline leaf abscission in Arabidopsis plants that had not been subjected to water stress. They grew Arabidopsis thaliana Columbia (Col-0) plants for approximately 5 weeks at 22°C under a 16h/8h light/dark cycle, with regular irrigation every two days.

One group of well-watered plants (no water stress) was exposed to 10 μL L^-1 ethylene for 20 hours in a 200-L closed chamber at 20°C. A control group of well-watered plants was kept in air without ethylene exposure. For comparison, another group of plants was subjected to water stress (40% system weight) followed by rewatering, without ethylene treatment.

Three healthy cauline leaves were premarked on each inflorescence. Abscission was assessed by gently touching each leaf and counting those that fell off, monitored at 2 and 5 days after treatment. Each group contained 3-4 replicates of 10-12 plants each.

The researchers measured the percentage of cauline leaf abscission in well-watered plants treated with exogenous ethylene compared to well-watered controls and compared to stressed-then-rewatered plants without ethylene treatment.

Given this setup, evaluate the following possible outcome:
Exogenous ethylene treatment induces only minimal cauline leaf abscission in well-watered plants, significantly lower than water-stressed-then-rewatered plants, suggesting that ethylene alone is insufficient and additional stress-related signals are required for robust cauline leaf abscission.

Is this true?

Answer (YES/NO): YES